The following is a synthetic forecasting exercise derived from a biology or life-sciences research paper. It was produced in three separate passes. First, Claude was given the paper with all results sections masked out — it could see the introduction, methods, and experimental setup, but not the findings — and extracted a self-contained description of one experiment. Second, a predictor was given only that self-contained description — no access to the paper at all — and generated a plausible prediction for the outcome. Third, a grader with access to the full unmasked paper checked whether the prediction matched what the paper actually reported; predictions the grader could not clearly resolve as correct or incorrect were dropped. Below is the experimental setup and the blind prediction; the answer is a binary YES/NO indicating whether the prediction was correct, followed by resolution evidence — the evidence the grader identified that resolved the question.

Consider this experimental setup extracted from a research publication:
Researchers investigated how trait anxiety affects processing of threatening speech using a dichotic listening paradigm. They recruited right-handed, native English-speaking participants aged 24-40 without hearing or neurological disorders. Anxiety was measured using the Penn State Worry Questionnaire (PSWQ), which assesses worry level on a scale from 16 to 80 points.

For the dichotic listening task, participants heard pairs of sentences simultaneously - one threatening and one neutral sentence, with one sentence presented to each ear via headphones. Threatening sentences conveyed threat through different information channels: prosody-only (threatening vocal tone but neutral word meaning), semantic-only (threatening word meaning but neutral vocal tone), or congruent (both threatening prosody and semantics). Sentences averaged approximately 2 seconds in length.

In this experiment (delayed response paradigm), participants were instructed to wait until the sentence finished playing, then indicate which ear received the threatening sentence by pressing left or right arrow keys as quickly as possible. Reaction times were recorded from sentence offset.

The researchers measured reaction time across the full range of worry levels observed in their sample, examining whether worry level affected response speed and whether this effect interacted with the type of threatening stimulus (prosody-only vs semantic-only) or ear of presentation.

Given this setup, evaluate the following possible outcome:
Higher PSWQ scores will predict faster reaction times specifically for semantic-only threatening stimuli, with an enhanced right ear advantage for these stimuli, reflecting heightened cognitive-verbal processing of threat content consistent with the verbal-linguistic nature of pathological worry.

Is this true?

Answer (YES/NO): NO